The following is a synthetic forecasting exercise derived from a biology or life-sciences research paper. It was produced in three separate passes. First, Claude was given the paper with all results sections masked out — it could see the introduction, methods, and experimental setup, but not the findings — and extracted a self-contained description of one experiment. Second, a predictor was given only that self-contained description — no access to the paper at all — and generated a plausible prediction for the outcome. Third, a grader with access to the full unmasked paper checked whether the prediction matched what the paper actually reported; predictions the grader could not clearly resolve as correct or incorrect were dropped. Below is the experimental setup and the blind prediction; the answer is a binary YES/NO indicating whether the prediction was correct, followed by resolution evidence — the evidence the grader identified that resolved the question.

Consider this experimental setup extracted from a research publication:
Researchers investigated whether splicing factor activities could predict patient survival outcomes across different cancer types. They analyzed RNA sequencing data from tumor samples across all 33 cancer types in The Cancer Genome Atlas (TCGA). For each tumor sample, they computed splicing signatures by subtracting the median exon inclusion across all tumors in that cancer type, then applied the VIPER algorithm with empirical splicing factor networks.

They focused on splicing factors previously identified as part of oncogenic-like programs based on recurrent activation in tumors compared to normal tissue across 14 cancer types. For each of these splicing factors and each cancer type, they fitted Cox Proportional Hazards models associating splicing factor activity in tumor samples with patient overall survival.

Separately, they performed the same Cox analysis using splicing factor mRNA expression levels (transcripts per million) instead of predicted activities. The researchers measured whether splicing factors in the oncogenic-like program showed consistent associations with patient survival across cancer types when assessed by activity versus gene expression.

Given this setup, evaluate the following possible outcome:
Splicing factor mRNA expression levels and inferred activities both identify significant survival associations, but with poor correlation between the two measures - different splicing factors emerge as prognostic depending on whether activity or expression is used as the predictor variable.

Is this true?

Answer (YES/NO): NO